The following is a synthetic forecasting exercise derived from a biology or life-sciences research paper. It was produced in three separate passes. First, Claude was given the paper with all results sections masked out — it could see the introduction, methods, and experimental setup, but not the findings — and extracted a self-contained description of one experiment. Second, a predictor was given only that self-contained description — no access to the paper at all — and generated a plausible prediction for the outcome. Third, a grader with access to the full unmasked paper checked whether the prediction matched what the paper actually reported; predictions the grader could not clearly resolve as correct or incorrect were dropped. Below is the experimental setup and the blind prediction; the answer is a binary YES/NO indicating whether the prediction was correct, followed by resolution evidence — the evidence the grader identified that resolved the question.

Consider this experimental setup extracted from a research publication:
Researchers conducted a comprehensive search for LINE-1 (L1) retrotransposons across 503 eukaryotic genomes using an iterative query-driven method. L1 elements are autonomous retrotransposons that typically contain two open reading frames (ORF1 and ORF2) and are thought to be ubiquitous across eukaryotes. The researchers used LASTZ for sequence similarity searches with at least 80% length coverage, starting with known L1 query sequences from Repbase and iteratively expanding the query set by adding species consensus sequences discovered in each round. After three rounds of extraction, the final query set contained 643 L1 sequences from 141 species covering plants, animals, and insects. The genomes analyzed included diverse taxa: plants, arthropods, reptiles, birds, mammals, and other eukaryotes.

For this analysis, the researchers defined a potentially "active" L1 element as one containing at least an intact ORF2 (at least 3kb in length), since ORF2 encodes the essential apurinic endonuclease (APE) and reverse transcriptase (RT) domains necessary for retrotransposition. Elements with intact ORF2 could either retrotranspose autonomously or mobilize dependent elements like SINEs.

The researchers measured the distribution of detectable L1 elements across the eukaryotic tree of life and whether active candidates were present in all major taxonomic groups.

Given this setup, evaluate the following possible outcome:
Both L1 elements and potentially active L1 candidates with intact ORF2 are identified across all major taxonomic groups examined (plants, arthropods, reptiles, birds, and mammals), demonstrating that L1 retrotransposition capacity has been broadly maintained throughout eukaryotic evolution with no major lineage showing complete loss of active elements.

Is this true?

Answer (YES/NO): NO